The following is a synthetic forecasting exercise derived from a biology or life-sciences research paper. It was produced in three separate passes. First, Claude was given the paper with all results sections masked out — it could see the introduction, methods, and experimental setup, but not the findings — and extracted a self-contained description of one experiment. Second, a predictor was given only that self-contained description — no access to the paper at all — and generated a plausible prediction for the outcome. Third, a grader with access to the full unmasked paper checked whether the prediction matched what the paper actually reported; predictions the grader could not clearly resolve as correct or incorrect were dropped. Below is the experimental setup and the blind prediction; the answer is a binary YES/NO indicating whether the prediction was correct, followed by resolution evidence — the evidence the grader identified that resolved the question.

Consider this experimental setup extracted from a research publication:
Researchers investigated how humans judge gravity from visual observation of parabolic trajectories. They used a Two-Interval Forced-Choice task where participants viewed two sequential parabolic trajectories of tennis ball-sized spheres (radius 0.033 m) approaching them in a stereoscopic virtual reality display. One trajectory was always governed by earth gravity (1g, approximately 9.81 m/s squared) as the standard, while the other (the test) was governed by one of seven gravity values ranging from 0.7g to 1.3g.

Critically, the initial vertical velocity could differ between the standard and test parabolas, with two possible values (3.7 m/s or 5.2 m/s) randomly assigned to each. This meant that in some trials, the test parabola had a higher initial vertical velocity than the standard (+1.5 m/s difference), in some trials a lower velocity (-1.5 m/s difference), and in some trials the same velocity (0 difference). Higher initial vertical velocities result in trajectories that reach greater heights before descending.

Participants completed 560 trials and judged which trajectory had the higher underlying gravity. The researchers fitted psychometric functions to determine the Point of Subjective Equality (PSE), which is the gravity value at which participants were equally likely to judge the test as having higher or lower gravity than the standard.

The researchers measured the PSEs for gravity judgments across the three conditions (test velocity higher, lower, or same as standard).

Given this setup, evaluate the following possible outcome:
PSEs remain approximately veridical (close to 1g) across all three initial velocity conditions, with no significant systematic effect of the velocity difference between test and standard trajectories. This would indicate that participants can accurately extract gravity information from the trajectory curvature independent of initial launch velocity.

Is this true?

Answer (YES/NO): NO